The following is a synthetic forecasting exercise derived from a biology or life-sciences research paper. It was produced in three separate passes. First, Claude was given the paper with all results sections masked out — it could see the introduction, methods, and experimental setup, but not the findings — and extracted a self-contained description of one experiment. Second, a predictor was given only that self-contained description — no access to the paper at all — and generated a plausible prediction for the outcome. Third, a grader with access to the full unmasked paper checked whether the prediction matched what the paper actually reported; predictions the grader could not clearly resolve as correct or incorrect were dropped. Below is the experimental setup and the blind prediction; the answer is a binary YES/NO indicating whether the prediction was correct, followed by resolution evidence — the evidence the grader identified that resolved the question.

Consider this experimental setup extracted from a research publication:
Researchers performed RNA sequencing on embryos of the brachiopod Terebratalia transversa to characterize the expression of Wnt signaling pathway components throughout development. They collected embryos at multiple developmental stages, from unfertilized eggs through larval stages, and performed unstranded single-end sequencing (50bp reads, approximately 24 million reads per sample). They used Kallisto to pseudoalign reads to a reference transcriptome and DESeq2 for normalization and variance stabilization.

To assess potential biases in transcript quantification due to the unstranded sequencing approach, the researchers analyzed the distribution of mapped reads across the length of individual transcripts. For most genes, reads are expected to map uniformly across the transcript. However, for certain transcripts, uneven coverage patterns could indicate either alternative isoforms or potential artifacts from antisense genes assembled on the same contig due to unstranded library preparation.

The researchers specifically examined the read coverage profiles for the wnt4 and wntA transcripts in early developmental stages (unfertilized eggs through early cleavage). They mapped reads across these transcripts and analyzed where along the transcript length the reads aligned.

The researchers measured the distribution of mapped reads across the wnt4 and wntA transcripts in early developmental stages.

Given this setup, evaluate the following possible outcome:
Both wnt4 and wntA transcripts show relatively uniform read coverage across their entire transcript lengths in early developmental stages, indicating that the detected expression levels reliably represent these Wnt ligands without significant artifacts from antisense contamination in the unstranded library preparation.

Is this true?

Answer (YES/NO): NO